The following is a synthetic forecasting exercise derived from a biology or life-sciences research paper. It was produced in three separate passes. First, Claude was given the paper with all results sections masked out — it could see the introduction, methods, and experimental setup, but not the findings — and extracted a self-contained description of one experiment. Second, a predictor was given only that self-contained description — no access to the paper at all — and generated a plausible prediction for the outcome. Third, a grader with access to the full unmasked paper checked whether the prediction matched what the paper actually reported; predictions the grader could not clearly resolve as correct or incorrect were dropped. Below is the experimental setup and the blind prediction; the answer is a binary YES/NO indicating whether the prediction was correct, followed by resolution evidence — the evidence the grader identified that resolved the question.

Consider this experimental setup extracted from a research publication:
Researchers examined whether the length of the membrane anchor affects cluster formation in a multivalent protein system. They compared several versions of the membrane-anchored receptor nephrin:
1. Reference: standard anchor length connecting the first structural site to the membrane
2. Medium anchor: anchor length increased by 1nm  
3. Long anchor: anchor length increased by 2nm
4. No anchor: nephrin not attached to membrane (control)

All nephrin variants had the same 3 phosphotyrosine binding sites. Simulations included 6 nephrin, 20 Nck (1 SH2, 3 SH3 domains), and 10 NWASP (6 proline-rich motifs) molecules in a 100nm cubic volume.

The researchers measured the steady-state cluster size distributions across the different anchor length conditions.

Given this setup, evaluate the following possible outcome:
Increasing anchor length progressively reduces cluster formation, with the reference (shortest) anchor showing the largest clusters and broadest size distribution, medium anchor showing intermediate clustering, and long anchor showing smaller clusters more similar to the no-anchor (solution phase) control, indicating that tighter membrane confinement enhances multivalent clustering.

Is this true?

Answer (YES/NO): NO